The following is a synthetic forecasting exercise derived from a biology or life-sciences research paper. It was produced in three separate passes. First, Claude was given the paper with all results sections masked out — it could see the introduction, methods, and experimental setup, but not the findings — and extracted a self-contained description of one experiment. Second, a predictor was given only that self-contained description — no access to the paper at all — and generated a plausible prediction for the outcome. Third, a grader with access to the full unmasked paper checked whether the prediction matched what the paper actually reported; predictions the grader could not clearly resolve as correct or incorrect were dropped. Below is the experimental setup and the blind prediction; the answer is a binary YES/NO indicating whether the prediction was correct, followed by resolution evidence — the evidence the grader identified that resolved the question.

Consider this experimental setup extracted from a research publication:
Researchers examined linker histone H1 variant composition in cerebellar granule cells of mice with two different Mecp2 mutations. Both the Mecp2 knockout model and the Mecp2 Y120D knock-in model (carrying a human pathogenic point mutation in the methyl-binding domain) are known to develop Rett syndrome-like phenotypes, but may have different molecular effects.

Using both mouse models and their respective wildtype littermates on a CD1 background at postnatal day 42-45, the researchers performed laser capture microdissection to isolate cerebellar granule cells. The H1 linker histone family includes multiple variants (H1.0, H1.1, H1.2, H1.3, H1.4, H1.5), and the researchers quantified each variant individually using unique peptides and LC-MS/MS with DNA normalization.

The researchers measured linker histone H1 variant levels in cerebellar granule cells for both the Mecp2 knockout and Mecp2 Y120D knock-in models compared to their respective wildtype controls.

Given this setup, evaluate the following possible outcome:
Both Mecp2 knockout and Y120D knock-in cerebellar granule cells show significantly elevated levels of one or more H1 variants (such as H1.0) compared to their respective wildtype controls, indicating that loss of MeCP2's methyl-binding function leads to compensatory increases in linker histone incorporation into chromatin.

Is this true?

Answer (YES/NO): NO